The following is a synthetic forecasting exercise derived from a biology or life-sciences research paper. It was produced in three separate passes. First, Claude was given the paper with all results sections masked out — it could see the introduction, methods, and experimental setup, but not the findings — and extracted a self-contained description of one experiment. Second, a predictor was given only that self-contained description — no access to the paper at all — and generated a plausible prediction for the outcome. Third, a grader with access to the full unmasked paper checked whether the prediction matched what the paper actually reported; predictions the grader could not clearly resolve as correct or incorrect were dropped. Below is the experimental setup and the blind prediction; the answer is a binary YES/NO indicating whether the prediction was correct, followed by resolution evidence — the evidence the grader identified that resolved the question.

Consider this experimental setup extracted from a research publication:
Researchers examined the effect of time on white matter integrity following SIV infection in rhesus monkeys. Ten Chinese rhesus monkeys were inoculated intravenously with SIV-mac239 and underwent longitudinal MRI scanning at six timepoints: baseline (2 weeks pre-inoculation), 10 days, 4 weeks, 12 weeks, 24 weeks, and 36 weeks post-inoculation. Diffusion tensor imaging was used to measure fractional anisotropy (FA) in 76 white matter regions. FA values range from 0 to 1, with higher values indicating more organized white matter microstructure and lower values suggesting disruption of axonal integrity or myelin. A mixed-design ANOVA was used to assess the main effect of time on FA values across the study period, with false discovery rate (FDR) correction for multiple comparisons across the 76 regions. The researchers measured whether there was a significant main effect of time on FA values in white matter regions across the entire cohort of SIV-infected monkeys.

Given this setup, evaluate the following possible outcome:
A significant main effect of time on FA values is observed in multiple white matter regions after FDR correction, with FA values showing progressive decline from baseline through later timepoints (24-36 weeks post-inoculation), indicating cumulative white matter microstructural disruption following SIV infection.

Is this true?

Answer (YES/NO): YES